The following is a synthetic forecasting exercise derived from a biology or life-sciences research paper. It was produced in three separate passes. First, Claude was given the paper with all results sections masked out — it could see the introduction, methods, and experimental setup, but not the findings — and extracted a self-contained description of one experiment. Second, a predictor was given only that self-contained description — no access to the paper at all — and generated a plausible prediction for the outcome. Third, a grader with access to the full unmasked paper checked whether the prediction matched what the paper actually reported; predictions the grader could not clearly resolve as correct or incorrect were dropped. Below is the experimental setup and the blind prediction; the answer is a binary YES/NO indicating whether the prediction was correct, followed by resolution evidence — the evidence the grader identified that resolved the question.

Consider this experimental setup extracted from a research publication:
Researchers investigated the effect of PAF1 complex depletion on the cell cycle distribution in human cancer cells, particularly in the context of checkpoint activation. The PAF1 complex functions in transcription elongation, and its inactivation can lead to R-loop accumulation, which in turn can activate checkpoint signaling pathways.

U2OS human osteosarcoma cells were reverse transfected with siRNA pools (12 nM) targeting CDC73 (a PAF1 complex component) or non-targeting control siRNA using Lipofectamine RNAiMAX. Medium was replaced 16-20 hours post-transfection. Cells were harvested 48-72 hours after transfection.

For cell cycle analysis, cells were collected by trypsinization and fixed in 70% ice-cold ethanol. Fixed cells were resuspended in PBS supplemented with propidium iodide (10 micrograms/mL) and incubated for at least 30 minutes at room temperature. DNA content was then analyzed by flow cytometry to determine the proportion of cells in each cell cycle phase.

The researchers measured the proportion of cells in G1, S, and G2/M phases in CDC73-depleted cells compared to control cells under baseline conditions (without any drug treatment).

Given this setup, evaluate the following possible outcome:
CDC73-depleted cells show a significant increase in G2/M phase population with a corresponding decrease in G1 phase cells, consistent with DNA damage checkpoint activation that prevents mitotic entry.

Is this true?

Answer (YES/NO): NO